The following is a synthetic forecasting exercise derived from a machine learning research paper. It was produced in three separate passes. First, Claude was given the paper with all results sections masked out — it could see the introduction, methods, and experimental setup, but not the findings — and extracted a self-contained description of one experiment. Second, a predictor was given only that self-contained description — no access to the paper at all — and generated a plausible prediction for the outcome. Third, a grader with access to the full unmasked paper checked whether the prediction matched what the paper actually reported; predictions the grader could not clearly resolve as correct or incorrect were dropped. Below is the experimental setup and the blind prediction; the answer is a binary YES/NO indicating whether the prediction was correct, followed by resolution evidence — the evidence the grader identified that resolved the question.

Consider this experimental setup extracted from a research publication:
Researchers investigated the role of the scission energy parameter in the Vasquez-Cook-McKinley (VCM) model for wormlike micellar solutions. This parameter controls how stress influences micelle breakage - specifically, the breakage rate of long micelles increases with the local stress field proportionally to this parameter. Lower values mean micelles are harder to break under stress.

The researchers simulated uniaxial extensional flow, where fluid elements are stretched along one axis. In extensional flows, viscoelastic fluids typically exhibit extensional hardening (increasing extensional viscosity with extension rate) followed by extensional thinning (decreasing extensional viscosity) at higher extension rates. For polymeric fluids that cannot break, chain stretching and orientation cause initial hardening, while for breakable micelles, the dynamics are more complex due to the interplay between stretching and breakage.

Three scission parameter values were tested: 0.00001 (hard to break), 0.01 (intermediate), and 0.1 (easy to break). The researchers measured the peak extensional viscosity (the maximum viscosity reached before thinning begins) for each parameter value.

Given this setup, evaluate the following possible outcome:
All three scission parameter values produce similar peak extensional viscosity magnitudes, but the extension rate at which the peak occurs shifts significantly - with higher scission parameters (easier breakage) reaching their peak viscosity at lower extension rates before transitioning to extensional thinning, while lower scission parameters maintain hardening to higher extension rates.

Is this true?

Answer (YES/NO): NO